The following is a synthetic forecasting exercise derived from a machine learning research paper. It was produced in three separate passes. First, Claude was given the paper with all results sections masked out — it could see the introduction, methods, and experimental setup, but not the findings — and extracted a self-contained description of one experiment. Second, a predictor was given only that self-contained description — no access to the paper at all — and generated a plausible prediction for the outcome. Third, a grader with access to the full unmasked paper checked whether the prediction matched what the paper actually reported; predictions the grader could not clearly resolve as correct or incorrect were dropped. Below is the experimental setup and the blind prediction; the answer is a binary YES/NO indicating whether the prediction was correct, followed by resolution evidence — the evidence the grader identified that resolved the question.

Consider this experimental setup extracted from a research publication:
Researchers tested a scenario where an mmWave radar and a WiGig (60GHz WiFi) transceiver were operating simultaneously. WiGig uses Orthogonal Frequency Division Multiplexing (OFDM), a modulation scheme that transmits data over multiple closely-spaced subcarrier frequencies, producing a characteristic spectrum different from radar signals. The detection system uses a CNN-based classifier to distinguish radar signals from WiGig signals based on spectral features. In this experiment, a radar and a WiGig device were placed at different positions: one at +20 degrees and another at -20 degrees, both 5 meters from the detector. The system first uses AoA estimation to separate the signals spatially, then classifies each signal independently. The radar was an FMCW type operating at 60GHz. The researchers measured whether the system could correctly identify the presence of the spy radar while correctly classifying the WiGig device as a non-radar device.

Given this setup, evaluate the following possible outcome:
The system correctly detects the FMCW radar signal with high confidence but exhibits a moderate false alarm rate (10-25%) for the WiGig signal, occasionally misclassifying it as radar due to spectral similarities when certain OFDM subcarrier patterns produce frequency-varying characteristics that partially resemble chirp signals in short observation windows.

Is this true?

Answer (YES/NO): NO